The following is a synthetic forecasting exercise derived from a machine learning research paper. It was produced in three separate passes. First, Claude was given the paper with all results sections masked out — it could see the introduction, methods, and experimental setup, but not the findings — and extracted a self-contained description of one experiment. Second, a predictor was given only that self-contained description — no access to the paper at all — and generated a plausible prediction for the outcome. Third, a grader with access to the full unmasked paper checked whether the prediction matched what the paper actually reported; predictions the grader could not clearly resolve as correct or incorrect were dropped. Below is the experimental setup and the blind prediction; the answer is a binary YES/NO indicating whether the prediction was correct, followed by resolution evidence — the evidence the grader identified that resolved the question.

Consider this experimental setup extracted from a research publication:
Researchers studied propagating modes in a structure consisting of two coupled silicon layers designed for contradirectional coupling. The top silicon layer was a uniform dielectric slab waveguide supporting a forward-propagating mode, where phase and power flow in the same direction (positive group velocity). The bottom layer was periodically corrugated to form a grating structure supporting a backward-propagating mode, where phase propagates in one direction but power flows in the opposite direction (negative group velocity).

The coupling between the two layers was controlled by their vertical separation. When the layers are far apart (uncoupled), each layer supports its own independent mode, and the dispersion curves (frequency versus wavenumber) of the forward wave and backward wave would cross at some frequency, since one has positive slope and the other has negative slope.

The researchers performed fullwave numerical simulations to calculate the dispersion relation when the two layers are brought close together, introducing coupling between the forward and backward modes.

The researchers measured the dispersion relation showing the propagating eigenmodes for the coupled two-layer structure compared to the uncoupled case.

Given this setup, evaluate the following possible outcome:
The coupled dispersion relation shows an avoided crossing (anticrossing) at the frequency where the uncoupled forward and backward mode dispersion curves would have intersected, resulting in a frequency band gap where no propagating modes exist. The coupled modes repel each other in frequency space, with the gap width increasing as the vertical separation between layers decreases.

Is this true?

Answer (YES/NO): NO